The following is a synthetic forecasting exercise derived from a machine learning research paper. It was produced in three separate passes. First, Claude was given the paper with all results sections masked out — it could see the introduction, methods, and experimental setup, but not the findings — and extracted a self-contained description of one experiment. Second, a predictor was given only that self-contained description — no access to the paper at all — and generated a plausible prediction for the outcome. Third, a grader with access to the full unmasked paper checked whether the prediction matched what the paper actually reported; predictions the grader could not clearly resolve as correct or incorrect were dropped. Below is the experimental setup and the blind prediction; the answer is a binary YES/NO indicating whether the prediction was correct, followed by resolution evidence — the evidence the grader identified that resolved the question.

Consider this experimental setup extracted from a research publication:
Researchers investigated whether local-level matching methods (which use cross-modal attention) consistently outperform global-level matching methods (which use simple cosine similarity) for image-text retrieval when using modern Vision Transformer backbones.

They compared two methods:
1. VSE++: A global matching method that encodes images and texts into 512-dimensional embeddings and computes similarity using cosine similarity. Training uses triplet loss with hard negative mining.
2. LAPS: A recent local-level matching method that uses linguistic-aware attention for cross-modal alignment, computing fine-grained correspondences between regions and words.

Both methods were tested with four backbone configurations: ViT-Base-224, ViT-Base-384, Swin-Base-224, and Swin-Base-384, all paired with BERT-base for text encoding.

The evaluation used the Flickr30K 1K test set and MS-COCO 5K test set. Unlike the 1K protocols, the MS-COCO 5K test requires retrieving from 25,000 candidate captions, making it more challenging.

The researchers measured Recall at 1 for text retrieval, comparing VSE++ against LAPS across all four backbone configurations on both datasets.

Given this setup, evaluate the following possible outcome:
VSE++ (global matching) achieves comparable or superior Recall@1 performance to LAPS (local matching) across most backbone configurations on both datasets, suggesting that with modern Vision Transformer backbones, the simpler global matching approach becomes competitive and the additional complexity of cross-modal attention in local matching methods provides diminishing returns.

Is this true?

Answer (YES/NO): NO